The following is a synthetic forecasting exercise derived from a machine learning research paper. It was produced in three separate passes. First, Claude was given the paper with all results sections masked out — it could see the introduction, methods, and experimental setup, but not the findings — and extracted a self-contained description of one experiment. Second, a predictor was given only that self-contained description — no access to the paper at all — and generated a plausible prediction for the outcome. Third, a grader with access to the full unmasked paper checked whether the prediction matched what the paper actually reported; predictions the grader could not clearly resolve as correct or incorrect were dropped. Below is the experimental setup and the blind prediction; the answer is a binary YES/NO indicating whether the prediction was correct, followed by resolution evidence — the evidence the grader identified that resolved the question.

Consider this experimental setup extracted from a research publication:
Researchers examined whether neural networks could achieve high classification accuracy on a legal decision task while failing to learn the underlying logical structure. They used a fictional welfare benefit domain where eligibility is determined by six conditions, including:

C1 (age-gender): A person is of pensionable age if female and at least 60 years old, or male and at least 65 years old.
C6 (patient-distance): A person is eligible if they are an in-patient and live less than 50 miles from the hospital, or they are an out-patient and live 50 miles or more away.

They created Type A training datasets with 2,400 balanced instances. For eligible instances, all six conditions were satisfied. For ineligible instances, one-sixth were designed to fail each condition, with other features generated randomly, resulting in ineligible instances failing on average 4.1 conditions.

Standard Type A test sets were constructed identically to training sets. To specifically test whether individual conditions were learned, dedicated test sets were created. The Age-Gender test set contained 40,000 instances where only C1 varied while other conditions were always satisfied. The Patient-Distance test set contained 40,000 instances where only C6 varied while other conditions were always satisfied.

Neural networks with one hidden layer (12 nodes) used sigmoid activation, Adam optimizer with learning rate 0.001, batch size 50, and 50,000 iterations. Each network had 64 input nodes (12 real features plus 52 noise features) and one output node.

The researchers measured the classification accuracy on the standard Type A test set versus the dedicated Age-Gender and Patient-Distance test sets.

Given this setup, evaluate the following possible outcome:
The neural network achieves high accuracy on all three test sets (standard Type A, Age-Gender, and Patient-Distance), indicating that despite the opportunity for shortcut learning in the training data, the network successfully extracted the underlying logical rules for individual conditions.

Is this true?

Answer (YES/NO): NO